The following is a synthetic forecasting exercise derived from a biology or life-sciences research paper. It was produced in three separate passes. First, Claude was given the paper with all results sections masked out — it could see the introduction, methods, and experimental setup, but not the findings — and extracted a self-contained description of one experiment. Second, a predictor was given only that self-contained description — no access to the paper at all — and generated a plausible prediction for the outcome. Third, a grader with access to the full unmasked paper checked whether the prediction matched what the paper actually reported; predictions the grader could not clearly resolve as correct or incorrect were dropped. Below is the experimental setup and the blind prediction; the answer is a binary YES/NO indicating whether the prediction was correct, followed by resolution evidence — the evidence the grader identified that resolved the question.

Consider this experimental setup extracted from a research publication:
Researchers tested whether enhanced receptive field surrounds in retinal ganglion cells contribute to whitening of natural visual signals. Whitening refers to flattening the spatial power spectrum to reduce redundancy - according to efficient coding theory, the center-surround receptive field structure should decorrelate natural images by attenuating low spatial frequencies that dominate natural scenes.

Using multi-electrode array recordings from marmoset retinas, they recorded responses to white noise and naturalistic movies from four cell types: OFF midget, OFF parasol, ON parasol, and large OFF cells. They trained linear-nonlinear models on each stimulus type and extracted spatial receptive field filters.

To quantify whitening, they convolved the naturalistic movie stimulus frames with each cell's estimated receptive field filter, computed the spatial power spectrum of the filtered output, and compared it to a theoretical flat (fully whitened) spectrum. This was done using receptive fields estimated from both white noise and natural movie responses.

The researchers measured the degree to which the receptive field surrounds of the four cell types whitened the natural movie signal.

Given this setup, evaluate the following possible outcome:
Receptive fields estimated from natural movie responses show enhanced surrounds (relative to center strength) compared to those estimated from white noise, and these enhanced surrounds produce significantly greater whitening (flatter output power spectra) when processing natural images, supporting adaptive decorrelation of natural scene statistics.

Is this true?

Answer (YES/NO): NO